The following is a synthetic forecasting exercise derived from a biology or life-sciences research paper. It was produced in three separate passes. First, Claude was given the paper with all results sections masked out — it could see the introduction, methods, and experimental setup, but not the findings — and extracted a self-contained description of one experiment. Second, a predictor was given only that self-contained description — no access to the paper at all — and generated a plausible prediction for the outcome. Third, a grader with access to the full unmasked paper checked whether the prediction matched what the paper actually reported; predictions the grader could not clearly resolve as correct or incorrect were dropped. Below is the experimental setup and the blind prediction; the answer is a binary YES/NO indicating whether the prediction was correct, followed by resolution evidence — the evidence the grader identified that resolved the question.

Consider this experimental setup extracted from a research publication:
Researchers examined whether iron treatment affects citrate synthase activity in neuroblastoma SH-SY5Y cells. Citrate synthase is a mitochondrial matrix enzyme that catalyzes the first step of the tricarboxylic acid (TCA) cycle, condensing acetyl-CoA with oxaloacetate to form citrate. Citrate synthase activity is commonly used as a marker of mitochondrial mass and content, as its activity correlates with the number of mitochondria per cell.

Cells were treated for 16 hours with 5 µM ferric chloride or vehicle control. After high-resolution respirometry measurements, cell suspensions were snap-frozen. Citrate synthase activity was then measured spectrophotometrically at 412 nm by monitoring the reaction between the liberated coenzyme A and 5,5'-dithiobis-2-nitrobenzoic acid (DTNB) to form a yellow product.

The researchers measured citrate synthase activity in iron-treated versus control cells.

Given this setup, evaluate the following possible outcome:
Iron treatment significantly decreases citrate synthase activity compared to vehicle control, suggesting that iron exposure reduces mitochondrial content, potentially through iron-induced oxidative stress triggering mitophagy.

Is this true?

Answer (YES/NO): YES